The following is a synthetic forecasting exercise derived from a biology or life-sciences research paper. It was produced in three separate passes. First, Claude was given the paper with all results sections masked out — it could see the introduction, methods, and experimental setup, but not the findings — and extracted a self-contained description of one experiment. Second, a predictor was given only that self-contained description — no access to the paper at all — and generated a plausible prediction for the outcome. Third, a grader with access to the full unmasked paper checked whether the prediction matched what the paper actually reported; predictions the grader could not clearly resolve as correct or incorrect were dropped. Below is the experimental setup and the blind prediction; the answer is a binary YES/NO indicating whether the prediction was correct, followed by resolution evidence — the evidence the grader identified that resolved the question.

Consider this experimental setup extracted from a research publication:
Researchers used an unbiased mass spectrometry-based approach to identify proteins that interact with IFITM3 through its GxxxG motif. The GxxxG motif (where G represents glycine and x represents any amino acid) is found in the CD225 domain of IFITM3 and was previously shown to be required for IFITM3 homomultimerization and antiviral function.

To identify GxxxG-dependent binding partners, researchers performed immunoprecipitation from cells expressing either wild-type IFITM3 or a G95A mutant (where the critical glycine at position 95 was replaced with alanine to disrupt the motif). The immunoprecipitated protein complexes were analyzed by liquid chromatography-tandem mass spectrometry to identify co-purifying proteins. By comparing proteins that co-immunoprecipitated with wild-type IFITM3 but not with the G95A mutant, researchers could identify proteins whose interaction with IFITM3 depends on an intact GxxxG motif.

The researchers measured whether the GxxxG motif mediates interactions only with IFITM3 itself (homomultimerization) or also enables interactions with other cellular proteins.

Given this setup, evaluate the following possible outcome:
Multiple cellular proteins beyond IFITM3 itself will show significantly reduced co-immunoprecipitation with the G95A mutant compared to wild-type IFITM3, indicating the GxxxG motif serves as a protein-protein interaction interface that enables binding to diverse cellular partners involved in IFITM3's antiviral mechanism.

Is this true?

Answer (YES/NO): YES